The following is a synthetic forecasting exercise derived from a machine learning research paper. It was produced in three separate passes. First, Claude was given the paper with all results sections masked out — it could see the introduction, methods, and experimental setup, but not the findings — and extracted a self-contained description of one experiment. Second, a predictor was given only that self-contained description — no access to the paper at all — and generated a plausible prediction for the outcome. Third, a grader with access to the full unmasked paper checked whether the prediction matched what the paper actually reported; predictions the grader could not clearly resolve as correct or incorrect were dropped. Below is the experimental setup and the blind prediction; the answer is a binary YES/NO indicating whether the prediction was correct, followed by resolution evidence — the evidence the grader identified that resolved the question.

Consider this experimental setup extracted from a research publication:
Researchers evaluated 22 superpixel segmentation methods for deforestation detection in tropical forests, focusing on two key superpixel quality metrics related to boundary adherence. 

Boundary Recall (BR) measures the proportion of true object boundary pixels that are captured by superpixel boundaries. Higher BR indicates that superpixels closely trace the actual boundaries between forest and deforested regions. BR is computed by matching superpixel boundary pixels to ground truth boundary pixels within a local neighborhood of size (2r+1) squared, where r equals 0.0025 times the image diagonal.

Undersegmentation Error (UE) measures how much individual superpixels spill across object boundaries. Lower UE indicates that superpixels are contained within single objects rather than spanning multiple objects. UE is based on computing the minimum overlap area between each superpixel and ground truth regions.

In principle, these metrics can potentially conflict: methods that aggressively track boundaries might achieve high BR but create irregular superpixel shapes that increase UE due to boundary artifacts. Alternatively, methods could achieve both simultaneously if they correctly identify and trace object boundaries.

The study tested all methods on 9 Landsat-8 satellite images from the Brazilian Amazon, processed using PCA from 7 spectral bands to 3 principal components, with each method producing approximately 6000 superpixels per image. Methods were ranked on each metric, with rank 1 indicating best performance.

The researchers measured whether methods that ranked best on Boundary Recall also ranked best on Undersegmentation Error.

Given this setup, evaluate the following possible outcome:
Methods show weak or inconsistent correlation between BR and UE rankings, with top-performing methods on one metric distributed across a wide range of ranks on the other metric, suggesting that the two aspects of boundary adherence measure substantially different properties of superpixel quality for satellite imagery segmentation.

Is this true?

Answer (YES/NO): NO